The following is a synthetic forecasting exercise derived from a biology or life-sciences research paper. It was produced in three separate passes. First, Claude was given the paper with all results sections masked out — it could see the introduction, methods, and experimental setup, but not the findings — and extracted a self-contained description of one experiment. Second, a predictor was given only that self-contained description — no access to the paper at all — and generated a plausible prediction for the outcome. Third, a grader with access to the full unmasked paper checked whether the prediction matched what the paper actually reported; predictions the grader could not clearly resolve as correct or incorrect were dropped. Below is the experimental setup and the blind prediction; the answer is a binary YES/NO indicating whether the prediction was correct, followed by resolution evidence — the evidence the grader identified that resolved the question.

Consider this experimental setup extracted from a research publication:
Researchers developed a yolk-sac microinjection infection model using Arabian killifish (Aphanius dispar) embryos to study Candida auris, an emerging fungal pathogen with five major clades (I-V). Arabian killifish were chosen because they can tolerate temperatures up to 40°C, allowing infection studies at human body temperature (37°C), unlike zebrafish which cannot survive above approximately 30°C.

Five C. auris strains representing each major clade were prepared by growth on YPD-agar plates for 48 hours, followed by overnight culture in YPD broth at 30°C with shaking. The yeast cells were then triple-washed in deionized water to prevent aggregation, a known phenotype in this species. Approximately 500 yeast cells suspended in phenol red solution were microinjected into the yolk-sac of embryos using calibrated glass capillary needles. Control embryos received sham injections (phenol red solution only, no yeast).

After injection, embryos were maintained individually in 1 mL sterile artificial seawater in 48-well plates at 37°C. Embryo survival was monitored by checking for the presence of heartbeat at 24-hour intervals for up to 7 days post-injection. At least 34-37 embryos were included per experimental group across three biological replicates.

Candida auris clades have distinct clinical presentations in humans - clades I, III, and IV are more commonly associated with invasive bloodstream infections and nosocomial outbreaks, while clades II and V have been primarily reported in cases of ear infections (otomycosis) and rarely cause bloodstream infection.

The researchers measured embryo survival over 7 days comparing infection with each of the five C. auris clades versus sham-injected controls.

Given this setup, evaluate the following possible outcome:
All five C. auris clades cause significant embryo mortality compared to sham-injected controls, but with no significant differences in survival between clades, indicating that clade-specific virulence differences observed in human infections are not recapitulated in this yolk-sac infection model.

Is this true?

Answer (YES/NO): NO